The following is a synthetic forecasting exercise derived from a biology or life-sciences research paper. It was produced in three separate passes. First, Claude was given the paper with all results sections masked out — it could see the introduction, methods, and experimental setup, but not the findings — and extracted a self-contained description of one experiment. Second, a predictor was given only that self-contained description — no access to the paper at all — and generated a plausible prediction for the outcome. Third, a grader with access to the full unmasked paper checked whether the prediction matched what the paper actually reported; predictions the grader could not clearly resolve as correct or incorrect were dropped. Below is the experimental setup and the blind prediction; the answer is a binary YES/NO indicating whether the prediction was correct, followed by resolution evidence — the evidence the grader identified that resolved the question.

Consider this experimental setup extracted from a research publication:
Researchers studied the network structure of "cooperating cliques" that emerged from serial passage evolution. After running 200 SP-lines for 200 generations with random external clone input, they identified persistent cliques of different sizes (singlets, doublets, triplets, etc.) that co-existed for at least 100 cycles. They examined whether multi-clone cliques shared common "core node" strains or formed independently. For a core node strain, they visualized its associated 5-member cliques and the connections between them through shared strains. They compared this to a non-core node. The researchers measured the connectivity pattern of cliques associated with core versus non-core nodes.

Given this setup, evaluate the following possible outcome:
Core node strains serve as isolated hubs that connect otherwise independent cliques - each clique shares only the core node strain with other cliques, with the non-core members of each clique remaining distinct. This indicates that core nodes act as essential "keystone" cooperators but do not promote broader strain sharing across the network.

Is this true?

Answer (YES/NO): NO